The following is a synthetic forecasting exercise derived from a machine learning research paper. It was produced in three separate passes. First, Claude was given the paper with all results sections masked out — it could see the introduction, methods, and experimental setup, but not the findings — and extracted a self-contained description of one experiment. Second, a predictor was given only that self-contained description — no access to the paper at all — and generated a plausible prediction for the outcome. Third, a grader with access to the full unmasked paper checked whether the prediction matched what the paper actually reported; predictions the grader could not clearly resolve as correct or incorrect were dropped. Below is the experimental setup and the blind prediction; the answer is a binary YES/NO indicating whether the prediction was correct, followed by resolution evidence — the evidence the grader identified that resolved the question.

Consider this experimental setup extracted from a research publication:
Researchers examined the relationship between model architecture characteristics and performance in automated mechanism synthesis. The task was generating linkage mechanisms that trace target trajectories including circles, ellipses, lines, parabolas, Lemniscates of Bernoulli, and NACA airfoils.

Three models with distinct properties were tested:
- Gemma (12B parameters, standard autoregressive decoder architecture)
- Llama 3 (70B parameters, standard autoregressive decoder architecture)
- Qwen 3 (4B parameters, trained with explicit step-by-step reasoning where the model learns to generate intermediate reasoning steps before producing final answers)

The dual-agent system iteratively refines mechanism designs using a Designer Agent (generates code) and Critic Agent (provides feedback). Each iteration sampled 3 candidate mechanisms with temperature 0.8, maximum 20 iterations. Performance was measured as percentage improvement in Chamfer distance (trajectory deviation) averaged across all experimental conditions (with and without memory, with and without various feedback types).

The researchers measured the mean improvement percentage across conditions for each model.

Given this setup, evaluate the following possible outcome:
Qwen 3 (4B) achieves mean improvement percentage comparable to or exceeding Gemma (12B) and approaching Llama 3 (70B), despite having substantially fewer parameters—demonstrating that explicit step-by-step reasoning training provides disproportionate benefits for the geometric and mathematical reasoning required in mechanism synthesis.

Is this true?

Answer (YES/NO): YES